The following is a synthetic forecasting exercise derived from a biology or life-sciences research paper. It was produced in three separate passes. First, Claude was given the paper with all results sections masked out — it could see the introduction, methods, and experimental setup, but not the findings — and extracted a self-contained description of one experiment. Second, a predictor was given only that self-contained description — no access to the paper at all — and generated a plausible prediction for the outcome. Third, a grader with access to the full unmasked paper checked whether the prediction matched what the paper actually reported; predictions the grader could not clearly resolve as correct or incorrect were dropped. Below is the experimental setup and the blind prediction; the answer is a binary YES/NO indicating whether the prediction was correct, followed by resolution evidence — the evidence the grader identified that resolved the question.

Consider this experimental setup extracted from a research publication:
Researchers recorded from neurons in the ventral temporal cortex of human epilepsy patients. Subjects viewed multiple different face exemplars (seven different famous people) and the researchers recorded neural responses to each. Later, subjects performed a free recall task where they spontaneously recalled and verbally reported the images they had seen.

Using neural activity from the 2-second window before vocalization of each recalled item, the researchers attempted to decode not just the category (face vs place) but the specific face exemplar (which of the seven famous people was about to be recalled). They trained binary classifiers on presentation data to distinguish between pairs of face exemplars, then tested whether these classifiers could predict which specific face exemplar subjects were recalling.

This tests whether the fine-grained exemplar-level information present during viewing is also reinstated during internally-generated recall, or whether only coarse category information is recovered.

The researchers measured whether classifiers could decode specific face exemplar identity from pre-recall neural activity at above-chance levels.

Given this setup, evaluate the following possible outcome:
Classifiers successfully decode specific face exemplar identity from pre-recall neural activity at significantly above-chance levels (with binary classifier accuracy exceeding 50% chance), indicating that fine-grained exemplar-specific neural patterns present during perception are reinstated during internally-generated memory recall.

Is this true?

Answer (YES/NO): YES